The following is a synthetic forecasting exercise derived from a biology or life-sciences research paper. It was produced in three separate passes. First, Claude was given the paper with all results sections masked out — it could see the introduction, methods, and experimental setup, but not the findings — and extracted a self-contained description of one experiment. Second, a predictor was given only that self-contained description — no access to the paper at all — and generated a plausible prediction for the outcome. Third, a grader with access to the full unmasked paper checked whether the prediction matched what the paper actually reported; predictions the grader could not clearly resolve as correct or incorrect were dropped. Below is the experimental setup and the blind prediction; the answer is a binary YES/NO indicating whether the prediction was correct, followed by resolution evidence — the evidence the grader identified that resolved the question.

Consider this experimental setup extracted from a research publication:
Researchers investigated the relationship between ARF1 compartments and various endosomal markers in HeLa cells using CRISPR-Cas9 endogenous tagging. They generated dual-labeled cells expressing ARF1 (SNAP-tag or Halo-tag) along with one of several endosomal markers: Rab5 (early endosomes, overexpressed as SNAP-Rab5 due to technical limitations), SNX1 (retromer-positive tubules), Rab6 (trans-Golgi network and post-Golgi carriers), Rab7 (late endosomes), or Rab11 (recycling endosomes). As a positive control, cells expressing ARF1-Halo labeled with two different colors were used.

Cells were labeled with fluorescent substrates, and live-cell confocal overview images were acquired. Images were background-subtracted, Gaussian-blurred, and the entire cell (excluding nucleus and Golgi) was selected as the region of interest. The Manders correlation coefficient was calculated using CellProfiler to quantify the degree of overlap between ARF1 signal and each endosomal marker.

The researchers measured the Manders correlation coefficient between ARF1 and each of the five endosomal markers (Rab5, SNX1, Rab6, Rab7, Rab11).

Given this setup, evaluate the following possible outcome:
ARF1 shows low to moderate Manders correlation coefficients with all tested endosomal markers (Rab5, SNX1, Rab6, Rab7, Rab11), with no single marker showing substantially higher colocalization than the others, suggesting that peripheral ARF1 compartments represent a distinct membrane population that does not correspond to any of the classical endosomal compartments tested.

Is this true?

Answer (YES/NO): NO